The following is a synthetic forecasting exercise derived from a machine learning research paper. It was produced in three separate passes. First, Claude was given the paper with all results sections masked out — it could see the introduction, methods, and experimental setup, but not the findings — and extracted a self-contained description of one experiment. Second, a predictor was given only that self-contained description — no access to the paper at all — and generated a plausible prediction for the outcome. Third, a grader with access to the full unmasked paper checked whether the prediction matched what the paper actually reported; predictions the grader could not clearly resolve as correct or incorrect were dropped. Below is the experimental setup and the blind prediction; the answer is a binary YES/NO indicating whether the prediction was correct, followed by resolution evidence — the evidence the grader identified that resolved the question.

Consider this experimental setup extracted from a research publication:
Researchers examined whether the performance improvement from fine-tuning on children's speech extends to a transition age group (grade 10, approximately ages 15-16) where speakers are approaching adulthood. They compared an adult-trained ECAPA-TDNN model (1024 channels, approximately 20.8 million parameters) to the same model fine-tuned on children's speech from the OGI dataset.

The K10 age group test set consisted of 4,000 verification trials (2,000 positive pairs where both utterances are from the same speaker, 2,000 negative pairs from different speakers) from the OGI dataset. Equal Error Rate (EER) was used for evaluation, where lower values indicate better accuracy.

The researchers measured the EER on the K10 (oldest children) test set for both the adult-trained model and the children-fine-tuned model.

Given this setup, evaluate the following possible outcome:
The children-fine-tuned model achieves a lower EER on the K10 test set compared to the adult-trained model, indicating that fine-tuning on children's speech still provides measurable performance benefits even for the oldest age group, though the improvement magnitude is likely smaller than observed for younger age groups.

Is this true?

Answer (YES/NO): YES